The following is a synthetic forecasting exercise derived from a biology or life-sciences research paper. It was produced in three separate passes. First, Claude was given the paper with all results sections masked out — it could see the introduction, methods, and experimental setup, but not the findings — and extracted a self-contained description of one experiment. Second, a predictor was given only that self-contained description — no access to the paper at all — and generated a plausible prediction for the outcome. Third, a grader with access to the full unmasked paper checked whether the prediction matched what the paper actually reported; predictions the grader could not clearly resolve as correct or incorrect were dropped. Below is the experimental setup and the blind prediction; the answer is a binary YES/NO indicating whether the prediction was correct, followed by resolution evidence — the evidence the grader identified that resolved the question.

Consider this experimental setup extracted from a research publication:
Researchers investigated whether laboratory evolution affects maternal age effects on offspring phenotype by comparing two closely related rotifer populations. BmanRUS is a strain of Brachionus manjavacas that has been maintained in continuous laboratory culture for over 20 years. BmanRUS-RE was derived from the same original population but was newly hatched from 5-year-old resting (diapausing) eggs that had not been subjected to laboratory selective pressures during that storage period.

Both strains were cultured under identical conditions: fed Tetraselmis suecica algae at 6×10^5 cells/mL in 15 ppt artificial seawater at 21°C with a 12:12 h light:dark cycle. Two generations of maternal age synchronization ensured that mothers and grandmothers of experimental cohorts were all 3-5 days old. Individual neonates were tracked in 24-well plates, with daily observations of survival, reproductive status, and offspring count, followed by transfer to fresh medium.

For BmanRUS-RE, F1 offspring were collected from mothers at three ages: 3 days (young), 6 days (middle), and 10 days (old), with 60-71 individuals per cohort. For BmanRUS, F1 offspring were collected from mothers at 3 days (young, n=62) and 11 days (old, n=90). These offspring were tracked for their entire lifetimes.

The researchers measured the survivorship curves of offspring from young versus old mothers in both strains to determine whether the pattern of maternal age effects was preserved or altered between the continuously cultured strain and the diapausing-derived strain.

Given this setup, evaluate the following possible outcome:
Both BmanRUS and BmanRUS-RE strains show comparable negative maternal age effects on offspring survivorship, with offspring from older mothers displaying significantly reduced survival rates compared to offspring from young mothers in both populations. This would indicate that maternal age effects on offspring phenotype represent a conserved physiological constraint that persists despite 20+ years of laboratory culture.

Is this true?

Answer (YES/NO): NO